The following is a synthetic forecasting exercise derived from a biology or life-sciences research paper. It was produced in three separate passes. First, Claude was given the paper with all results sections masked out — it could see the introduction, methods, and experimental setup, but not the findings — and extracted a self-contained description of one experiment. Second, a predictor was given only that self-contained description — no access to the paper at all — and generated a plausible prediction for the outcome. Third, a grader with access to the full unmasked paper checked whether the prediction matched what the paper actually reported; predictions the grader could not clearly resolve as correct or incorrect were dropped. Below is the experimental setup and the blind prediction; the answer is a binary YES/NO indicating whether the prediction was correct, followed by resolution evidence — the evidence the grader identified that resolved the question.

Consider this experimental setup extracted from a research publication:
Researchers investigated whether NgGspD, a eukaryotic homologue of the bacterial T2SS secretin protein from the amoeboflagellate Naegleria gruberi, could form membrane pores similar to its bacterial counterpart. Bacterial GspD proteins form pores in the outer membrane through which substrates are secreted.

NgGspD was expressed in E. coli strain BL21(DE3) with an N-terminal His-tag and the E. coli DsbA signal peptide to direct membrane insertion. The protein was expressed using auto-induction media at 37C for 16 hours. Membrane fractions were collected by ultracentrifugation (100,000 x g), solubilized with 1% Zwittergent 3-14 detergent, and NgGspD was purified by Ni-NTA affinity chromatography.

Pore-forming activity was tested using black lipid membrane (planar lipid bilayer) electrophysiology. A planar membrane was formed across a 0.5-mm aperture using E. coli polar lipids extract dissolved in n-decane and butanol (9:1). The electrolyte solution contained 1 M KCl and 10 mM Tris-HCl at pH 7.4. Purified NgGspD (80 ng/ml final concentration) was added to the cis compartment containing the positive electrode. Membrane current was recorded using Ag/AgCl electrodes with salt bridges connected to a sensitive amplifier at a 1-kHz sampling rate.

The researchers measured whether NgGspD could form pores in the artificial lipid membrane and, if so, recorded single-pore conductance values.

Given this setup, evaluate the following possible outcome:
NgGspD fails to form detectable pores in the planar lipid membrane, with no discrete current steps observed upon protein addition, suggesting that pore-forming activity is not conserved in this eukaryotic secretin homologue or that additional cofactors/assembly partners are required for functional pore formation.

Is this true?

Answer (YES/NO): NO